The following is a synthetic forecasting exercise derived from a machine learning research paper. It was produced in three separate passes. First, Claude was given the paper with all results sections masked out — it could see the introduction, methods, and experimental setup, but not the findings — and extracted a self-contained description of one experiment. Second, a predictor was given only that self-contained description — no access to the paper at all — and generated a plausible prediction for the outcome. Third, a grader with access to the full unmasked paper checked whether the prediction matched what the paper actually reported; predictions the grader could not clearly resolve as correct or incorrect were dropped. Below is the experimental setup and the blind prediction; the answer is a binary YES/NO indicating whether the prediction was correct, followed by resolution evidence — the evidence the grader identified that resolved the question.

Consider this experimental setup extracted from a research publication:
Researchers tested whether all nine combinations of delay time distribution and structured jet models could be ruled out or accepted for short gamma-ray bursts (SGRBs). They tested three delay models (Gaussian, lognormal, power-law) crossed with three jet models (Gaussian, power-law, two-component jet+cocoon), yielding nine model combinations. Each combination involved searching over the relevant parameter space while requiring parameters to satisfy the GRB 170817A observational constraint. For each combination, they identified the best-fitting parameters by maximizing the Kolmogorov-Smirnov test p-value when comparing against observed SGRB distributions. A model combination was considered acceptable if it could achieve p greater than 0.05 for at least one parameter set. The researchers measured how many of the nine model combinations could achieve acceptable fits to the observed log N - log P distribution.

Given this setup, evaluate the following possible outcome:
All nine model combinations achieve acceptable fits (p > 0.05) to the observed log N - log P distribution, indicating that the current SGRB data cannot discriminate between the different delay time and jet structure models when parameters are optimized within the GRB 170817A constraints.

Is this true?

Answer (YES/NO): NO